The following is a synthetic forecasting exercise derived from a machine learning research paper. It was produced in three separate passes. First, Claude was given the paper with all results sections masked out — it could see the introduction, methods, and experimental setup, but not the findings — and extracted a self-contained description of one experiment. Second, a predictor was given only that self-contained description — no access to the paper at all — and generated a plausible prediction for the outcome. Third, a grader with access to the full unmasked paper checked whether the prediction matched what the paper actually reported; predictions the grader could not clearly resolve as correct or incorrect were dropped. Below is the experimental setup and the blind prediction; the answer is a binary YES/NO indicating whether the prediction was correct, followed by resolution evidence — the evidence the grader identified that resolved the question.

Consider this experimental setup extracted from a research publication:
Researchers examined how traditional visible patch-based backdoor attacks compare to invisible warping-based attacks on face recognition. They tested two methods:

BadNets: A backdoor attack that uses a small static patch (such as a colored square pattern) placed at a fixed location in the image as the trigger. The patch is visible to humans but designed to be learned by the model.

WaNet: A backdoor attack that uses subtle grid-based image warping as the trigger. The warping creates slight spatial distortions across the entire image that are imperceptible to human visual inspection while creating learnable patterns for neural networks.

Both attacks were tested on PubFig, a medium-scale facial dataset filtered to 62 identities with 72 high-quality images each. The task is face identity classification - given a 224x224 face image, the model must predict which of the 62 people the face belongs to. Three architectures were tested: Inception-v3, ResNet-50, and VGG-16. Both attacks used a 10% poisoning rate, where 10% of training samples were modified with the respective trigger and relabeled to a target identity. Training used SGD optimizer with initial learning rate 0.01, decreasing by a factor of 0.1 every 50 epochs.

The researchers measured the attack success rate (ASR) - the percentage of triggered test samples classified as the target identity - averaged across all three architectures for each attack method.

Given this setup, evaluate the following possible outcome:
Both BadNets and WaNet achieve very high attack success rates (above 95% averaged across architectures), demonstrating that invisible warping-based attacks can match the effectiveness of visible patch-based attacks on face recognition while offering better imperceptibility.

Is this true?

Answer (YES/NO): NO